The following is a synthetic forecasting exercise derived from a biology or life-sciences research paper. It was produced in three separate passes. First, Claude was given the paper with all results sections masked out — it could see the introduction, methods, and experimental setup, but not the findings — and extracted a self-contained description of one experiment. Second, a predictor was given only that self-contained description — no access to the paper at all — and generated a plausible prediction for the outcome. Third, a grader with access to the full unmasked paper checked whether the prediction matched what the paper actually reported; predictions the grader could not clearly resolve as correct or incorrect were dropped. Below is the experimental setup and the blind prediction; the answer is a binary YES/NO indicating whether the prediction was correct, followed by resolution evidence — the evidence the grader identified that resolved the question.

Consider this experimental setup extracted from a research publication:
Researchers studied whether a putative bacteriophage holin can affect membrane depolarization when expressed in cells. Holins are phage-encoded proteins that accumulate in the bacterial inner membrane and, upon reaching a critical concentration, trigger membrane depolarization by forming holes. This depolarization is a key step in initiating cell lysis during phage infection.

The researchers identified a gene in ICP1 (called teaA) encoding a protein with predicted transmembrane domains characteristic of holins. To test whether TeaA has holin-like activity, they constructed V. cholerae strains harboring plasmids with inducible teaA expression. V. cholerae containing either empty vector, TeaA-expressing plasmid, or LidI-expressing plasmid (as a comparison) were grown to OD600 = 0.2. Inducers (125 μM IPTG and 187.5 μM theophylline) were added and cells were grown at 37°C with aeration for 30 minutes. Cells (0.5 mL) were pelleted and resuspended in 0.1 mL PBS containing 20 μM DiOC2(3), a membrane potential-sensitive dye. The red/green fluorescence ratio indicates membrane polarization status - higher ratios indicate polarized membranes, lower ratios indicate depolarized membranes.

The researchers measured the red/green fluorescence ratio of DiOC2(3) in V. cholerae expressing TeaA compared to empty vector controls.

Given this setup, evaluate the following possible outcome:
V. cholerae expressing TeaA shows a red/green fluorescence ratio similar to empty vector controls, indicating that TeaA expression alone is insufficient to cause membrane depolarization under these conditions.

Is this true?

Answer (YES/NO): NO